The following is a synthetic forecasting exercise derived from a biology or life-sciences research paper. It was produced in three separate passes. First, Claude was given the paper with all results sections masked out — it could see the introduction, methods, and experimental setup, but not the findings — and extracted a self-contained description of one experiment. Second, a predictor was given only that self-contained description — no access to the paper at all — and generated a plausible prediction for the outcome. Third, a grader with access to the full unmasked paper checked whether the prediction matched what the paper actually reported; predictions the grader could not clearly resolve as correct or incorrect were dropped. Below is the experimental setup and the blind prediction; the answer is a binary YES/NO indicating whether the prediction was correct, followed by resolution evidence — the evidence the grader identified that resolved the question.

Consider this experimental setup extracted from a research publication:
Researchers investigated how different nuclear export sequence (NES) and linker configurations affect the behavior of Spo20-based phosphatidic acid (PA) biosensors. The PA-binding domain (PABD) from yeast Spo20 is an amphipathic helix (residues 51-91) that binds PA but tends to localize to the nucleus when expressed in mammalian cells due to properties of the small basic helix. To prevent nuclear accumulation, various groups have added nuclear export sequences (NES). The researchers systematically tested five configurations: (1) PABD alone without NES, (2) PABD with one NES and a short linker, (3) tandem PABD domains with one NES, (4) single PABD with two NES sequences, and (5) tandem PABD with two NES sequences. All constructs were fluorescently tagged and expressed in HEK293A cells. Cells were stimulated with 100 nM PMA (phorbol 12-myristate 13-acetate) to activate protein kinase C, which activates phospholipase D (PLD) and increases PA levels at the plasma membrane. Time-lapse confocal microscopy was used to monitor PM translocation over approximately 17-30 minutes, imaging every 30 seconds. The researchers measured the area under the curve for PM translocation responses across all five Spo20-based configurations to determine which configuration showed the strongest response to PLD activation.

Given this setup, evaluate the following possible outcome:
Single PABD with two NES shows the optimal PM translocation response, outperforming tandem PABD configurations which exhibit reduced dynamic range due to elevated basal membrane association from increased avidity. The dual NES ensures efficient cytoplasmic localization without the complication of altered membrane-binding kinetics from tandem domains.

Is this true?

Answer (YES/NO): NO